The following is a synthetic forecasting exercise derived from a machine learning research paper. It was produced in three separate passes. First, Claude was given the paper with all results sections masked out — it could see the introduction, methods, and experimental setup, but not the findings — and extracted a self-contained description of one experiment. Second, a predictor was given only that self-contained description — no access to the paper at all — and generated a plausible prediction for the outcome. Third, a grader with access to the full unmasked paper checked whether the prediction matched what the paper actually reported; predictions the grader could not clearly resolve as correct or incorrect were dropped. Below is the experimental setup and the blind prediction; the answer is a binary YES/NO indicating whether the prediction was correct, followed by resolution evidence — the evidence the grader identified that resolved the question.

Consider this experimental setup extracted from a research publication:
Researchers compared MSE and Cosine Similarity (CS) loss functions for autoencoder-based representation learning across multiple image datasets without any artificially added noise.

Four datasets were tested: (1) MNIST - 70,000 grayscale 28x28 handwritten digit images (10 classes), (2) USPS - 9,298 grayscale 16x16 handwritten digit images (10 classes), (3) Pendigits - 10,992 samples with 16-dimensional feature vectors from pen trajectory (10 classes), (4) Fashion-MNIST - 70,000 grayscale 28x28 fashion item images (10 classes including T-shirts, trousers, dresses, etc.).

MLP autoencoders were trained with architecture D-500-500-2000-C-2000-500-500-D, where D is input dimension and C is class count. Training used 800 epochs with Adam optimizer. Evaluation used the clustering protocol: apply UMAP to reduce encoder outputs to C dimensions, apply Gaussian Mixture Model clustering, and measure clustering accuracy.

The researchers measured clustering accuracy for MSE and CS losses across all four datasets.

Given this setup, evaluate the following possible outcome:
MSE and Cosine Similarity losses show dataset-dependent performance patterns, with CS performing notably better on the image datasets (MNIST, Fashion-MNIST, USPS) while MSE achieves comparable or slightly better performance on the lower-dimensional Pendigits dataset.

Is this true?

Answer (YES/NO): NO